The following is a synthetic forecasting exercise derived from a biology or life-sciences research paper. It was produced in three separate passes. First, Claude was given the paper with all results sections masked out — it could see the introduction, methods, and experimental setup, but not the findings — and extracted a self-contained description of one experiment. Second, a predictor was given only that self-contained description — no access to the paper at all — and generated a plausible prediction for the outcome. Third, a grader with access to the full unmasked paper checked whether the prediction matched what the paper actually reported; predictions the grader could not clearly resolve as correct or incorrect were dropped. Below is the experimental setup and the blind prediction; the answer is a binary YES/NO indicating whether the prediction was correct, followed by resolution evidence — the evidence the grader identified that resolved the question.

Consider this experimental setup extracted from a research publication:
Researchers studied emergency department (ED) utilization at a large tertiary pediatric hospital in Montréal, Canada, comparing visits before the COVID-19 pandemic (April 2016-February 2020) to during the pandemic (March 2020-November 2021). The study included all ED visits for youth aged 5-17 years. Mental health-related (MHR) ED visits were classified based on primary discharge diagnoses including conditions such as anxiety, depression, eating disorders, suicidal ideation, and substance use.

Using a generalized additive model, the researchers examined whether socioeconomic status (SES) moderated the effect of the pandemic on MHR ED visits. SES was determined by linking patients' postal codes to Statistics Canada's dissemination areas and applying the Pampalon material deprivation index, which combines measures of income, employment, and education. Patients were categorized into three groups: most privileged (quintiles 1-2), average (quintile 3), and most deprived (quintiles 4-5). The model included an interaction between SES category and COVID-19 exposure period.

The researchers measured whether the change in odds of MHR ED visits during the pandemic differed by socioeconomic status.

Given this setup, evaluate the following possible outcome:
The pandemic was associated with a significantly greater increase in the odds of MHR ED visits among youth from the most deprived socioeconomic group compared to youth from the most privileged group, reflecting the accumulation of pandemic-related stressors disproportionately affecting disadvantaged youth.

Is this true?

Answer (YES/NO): NO